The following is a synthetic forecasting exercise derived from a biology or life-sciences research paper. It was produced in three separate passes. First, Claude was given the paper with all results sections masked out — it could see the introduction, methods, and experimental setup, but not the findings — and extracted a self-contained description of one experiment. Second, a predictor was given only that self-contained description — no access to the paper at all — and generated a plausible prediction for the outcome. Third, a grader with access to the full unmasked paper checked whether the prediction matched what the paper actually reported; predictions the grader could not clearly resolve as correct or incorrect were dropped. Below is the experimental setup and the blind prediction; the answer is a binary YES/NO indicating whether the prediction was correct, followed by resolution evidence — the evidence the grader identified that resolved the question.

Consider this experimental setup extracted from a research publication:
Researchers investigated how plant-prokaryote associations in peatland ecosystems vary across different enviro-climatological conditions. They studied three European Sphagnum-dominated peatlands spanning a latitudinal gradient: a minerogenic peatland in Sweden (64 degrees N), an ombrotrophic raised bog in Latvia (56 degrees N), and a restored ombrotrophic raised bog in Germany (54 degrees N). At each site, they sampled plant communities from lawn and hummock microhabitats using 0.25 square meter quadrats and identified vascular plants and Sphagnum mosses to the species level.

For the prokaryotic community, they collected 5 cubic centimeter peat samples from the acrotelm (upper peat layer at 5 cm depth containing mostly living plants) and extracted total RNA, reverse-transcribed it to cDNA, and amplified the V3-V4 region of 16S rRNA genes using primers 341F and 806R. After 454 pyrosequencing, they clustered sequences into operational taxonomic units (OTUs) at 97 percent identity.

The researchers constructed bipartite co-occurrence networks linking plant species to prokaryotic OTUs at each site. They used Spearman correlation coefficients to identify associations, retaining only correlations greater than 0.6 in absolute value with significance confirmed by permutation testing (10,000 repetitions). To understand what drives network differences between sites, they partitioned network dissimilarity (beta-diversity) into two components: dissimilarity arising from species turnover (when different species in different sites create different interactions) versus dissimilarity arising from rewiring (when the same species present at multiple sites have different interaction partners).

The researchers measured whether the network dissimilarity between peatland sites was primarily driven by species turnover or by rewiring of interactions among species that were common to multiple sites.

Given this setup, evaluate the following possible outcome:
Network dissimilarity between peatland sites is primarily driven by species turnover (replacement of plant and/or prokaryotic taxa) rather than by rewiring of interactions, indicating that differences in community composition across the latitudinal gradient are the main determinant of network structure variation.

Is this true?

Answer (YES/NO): NO